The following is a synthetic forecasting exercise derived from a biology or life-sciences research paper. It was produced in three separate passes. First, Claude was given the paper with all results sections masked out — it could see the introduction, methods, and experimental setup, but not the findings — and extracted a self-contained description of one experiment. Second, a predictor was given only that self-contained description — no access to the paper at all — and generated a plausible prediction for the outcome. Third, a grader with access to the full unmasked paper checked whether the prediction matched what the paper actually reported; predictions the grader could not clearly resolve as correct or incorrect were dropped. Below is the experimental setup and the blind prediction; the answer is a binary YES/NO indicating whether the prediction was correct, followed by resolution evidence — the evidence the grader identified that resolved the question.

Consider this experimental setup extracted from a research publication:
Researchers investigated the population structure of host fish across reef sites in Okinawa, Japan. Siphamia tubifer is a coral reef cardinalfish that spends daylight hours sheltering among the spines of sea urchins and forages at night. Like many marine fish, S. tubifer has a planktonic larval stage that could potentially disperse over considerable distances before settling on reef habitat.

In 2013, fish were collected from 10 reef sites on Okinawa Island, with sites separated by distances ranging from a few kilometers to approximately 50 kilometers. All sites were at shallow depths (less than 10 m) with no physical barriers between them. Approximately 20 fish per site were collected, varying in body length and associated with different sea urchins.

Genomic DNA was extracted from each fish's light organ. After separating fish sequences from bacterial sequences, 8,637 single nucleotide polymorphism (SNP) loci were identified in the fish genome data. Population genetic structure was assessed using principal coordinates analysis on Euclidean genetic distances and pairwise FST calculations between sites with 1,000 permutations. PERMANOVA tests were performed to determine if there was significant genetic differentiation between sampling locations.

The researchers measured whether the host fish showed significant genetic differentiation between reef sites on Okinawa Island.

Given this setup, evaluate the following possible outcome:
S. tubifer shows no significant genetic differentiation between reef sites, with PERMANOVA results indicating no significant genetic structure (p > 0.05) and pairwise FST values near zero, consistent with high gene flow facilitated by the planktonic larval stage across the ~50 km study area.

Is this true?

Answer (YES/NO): YES